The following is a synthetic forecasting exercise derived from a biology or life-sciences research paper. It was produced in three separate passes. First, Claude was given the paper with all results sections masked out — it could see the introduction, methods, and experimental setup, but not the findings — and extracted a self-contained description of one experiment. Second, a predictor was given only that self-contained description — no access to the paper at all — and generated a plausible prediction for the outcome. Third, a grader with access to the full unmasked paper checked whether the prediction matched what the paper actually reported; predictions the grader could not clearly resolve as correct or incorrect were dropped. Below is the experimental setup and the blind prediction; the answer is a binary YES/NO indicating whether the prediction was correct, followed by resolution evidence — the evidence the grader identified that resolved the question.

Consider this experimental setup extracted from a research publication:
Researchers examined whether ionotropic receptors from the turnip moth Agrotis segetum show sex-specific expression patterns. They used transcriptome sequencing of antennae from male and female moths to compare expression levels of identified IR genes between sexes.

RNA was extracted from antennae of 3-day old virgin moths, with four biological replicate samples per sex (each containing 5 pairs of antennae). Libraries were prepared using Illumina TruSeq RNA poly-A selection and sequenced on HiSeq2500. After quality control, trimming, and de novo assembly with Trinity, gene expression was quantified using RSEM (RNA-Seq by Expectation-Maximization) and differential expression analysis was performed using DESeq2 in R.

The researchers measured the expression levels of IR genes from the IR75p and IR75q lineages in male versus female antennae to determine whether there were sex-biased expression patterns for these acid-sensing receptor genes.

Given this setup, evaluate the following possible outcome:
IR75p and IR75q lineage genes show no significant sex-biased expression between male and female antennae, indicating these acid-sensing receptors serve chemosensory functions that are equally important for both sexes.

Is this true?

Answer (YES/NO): YES